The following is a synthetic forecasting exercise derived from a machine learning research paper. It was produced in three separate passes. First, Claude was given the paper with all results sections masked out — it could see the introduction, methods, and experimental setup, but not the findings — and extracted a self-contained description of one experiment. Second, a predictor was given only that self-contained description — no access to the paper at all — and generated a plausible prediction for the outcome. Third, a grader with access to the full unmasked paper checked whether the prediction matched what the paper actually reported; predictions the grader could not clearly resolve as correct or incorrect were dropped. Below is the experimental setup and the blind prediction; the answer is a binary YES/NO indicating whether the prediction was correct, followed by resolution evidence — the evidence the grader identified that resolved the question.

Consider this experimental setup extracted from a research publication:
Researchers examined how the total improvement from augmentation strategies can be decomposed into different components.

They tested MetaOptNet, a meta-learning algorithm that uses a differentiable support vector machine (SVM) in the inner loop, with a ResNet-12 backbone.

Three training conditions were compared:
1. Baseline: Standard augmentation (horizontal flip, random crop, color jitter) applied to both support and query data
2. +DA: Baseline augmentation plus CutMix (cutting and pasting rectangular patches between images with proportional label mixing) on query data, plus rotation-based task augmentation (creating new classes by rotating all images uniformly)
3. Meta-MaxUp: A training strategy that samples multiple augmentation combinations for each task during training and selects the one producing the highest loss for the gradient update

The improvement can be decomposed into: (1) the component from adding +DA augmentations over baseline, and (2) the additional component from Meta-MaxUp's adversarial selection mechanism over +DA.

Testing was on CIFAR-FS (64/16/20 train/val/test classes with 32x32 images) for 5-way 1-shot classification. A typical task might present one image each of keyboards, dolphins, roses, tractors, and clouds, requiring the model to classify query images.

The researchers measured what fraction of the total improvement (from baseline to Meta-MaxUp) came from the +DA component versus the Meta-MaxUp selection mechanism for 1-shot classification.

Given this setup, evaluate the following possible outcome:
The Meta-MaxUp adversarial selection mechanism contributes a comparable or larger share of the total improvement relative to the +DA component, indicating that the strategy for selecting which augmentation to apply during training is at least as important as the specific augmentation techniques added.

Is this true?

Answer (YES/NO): NO